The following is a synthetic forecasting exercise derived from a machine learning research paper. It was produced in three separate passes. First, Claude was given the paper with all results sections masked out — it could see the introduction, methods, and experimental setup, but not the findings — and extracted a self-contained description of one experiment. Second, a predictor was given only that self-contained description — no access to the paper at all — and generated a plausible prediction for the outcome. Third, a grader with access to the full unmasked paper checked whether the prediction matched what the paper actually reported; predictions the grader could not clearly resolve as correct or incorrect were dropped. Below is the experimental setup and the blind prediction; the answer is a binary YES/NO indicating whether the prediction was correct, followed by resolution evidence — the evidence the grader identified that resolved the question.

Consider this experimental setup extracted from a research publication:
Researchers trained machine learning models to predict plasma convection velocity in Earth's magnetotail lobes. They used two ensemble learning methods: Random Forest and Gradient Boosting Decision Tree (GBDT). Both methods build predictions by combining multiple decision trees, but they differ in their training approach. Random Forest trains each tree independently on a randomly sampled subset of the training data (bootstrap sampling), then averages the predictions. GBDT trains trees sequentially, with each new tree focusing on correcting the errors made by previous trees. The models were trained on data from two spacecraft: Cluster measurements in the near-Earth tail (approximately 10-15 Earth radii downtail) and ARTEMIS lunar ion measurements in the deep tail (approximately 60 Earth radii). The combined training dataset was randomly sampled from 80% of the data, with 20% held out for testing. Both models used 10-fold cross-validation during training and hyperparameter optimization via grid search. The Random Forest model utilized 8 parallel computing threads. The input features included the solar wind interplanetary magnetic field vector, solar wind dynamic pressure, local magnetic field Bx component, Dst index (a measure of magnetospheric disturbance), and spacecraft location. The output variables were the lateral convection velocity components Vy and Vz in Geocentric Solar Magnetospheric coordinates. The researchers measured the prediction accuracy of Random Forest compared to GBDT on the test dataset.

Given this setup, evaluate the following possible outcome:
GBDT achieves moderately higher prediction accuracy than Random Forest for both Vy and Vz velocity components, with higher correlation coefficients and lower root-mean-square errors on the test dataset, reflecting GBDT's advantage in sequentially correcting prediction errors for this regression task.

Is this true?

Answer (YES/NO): NO